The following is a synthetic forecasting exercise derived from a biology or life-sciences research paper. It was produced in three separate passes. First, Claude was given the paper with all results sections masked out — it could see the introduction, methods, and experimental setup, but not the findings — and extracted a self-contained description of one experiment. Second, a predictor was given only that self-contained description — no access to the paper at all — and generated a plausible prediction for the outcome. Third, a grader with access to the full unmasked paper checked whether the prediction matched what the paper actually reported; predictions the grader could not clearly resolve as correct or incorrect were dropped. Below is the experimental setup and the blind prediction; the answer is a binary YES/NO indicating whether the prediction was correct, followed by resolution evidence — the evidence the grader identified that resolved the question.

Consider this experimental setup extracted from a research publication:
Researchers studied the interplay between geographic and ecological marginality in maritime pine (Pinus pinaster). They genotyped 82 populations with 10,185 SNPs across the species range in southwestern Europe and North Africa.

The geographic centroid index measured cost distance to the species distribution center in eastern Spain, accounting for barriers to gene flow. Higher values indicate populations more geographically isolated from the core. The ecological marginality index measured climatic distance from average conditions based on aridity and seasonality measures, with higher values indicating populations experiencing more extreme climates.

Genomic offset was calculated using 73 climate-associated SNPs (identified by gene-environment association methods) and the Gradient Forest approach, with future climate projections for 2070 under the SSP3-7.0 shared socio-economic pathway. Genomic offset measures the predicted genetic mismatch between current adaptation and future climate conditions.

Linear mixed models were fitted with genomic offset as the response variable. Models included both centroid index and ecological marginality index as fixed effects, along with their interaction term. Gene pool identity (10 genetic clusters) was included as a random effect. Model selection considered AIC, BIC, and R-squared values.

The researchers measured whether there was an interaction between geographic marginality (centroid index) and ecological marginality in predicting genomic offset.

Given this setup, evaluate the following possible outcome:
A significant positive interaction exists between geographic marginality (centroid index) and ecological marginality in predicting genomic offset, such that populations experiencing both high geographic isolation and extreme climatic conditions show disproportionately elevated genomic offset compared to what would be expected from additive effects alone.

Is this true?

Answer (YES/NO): NO